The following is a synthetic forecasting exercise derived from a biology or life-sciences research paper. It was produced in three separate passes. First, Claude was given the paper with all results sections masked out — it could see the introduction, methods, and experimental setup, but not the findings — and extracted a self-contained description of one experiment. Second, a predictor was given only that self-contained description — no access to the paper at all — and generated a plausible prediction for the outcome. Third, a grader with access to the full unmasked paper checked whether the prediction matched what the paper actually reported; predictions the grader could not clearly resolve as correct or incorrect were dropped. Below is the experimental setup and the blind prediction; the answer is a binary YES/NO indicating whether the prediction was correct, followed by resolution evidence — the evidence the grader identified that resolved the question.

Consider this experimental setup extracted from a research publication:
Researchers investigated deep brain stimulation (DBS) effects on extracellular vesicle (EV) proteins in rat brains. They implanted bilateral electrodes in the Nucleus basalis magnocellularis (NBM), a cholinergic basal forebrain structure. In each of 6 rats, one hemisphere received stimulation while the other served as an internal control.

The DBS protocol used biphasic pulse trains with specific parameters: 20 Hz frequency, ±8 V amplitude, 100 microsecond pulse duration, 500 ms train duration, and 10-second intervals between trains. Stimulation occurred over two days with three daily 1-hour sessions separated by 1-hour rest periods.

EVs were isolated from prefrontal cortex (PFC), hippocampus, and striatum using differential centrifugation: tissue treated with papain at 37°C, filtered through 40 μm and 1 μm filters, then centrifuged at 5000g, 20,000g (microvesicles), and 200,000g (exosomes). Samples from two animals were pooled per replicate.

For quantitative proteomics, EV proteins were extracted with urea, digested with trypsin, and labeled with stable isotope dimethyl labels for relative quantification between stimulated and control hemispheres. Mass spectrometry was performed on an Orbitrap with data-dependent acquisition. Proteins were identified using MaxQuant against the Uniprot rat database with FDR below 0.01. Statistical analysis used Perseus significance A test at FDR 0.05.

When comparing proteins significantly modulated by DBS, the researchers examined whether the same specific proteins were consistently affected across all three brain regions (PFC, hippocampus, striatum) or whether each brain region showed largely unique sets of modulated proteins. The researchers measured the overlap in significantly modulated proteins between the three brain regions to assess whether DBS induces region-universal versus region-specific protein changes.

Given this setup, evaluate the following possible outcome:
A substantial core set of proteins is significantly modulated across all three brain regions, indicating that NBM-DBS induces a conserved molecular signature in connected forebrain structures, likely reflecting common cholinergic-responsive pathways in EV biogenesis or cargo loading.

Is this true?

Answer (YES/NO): NO